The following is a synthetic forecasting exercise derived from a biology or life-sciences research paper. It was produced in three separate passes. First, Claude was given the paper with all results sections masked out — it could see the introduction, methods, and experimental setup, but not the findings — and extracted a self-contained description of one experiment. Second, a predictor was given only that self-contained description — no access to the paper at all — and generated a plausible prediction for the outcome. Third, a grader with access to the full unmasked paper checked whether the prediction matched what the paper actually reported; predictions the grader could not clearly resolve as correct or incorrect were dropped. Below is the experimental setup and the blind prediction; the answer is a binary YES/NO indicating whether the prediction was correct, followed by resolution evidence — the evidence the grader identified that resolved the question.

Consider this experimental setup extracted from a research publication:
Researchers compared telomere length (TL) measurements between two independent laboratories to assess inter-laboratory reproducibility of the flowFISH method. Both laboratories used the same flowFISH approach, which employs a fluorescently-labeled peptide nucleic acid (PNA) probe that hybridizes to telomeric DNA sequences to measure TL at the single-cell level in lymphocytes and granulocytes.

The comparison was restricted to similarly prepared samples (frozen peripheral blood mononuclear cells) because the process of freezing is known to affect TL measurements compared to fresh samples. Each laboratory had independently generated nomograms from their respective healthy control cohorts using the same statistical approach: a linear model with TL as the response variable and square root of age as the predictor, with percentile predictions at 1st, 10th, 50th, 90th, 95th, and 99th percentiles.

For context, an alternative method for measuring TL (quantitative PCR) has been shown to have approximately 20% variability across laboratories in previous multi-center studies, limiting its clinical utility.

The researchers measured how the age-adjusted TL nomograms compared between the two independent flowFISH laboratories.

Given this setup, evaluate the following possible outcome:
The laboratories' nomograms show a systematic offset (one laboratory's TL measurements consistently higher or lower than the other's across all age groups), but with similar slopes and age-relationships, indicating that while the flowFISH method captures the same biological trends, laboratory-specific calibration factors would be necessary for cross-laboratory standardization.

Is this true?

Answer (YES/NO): NO